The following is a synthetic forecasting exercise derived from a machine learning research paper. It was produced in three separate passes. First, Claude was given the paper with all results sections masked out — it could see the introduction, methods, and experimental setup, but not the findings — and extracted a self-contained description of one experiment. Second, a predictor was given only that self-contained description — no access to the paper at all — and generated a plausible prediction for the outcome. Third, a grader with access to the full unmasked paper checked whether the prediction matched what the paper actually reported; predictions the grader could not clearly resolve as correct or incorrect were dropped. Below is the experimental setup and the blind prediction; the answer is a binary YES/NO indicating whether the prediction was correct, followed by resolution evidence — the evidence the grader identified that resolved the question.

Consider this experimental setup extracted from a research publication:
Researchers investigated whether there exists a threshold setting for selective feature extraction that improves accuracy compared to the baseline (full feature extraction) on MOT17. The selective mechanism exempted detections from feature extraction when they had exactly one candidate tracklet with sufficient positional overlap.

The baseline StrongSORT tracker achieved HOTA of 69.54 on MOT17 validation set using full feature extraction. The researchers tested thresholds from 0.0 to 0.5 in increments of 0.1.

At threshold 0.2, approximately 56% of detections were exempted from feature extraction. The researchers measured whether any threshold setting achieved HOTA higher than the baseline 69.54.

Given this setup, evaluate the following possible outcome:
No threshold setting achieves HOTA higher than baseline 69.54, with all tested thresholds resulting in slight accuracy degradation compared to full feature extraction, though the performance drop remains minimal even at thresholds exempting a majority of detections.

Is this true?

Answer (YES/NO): NO